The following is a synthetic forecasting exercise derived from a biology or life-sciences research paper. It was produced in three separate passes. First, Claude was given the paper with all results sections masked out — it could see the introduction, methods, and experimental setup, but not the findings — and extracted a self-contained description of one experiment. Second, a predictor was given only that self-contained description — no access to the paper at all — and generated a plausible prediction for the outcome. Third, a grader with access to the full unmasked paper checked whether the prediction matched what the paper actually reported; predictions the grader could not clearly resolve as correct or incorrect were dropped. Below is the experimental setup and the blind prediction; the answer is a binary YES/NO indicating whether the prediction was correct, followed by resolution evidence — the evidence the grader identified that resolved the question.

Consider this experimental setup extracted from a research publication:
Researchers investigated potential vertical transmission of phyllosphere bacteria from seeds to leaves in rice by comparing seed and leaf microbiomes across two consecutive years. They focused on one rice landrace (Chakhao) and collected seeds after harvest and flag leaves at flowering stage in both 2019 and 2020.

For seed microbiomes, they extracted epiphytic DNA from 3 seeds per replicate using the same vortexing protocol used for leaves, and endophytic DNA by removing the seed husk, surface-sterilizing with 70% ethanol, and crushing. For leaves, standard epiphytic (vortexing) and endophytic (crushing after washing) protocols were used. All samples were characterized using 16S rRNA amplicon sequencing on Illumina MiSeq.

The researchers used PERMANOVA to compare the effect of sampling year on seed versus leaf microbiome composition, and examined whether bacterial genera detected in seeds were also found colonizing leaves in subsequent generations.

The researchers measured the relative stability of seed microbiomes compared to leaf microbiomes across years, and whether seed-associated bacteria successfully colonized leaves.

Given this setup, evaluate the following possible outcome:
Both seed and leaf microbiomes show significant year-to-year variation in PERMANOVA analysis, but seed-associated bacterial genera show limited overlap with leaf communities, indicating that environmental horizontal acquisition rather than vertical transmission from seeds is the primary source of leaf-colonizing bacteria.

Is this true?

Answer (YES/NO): YES